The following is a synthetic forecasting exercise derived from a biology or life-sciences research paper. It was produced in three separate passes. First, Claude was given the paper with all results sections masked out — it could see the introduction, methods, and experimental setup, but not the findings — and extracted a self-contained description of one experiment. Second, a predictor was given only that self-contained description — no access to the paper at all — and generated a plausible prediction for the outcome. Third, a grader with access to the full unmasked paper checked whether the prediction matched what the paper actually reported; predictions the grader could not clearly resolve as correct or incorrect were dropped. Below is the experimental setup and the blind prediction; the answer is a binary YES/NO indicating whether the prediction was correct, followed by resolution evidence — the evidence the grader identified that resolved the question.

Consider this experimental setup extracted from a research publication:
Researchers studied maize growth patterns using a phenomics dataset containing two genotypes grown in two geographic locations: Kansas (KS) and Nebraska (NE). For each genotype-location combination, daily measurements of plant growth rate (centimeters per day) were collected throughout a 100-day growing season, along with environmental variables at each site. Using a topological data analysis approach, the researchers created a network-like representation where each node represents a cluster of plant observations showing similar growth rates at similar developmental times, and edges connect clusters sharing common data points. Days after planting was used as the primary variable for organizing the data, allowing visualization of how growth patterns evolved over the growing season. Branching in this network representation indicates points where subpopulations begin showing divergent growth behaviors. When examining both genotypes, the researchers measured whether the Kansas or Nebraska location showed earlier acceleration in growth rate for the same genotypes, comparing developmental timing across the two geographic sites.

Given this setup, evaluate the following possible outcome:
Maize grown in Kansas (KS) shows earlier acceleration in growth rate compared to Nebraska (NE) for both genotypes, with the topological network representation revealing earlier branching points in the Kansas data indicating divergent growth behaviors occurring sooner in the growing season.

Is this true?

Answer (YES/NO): YES